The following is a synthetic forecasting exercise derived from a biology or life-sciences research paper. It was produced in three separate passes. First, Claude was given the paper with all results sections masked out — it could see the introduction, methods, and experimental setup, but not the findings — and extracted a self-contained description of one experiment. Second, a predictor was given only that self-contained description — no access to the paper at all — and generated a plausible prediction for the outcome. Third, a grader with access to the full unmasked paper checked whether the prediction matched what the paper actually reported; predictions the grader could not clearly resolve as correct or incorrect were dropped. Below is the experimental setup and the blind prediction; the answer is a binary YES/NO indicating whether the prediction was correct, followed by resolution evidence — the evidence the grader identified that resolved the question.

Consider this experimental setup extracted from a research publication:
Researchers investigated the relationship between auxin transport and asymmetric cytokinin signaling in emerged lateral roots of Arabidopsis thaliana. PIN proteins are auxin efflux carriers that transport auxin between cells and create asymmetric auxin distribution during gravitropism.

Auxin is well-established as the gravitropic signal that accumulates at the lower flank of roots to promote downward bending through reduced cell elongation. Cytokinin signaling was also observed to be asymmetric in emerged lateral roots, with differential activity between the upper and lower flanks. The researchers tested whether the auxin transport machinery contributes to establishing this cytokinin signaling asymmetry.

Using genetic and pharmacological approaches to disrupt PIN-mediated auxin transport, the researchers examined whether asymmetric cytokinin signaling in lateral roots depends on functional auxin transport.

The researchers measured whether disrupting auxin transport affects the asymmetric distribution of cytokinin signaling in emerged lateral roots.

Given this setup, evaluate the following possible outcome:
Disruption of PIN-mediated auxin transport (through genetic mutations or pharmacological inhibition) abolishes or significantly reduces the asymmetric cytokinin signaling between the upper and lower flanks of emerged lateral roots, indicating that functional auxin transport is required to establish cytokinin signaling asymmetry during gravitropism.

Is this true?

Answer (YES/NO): YES